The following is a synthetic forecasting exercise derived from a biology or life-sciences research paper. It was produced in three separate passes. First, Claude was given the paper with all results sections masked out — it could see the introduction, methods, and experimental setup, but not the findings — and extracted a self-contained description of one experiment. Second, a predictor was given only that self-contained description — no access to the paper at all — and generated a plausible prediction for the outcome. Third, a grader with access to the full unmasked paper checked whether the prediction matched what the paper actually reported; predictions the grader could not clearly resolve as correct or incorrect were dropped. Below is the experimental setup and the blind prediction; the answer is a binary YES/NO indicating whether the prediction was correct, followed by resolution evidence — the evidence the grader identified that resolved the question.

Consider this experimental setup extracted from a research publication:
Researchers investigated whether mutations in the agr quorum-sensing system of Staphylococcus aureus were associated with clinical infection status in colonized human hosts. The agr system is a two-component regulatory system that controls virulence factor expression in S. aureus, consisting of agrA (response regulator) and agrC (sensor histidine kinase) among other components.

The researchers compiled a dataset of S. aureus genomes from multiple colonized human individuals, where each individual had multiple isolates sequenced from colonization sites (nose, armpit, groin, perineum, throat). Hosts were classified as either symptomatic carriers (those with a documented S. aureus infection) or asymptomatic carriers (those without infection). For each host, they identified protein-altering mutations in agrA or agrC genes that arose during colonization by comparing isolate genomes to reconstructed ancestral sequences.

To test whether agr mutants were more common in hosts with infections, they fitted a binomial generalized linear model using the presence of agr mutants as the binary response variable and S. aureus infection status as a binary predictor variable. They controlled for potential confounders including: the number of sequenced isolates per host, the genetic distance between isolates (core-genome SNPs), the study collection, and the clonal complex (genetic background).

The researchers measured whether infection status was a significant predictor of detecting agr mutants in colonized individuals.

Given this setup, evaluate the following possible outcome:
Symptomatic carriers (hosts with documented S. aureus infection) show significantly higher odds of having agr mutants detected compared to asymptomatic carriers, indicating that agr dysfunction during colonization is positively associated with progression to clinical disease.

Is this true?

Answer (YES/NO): NO